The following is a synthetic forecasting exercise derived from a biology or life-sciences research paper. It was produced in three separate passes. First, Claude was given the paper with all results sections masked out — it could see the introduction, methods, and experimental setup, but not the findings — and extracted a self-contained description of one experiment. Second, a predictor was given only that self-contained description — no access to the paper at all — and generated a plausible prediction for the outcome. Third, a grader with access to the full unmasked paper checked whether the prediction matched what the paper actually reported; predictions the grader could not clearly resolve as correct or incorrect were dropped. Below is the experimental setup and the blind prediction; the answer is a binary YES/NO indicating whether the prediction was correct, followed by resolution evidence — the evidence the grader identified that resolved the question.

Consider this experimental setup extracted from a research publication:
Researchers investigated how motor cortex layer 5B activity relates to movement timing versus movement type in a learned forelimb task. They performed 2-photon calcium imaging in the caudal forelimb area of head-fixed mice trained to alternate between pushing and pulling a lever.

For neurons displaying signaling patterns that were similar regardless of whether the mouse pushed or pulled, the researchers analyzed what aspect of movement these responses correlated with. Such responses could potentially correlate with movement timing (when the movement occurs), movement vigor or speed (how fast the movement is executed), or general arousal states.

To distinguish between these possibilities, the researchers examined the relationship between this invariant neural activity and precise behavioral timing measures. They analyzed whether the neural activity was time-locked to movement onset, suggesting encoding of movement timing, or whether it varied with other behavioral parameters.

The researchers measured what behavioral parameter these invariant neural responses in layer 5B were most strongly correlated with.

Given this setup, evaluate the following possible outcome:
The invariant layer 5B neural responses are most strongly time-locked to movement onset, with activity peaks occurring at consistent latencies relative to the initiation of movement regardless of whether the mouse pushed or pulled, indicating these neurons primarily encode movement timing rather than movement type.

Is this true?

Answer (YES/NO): YES